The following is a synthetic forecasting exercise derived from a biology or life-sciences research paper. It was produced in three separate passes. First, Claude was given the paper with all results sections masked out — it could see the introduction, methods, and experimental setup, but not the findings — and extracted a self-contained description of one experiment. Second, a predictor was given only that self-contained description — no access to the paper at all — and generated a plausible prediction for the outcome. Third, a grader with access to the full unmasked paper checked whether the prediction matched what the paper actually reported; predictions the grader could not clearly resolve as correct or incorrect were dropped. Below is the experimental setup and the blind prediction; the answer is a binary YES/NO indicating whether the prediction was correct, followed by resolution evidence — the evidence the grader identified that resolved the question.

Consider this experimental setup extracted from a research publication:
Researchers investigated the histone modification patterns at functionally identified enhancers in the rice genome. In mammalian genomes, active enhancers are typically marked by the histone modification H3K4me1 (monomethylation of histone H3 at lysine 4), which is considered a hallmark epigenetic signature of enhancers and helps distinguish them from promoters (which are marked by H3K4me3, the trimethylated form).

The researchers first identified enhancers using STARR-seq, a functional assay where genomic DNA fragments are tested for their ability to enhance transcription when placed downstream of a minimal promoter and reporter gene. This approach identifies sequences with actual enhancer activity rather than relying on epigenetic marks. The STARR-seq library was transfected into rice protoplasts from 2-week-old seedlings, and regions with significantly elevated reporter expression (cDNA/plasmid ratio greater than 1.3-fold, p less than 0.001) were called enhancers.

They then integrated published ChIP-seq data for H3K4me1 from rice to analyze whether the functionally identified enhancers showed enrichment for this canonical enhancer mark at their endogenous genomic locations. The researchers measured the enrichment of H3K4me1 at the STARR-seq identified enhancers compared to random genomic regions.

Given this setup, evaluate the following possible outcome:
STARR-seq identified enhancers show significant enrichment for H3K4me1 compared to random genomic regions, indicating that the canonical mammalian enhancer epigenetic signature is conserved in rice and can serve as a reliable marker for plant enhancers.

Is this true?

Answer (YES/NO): NO